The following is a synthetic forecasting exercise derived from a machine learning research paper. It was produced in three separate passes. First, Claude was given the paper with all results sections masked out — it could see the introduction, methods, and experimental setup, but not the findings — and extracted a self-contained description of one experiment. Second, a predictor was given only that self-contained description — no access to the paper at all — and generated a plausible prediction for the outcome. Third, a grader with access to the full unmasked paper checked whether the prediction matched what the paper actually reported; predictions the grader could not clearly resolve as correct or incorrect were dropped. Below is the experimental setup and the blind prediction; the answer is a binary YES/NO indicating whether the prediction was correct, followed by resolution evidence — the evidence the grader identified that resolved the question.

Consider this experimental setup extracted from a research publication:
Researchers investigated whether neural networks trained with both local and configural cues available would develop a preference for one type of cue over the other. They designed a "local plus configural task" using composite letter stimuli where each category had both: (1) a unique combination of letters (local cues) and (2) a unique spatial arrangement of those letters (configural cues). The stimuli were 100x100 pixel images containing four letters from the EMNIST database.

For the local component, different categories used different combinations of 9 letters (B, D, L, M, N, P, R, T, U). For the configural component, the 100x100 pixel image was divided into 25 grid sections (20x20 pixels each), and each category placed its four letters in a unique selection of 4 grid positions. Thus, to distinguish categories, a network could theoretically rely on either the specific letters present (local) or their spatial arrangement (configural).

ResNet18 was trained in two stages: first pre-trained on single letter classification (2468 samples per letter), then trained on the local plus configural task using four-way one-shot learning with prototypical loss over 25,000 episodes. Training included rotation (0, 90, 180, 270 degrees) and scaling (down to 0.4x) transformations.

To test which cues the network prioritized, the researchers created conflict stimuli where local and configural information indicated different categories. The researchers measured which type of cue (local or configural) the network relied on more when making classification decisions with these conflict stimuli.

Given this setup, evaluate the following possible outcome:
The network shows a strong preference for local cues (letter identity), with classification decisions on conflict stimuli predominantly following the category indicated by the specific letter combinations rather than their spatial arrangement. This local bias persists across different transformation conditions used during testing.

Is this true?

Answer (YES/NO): NO